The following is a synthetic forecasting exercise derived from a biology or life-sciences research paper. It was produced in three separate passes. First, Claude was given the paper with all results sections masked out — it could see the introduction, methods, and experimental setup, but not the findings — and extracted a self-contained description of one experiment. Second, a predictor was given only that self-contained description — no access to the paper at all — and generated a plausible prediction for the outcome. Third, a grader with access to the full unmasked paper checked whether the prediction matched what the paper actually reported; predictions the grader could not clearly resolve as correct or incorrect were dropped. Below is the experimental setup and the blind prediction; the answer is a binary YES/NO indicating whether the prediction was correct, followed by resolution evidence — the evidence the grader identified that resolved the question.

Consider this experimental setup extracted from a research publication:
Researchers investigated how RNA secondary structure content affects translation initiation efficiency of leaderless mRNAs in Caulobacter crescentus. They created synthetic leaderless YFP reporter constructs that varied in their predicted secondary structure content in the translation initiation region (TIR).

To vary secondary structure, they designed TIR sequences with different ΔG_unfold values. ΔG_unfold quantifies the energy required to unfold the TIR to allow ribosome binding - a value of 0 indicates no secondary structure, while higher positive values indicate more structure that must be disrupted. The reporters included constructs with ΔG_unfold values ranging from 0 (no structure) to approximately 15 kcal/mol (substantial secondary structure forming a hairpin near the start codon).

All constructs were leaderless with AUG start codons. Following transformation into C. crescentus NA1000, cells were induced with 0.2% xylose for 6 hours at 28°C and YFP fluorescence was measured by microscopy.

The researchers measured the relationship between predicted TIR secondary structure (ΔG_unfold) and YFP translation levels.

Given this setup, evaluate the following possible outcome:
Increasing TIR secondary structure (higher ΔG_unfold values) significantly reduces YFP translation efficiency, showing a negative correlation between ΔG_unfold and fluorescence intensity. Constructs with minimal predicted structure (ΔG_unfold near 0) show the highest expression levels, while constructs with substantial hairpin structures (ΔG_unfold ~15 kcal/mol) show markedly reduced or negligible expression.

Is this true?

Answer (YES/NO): YES